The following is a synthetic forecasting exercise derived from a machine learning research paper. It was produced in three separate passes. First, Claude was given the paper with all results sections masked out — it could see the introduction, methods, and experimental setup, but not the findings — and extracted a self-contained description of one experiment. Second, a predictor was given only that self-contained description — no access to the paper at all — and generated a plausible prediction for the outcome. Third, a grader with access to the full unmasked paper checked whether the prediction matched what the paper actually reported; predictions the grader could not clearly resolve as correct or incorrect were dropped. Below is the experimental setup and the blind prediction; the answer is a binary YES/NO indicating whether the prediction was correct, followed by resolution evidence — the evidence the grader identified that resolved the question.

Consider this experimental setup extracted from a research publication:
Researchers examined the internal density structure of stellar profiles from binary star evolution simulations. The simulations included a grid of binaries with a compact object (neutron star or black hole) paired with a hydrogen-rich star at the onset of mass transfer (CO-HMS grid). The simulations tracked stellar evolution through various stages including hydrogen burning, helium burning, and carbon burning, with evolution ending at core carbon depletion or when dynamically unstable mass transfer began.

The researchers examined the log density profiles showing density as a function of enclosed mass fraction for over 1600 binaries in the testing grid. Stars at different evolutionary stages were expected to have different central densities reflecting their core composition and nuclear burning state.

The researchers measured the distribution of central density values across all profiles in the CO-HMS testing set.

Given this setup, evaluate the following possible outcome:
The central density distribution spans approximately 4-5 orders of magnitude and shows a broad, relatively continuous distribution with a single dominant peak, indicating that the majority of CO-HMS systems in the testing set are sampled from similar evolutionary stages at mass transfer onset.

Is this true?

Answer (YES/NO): NO